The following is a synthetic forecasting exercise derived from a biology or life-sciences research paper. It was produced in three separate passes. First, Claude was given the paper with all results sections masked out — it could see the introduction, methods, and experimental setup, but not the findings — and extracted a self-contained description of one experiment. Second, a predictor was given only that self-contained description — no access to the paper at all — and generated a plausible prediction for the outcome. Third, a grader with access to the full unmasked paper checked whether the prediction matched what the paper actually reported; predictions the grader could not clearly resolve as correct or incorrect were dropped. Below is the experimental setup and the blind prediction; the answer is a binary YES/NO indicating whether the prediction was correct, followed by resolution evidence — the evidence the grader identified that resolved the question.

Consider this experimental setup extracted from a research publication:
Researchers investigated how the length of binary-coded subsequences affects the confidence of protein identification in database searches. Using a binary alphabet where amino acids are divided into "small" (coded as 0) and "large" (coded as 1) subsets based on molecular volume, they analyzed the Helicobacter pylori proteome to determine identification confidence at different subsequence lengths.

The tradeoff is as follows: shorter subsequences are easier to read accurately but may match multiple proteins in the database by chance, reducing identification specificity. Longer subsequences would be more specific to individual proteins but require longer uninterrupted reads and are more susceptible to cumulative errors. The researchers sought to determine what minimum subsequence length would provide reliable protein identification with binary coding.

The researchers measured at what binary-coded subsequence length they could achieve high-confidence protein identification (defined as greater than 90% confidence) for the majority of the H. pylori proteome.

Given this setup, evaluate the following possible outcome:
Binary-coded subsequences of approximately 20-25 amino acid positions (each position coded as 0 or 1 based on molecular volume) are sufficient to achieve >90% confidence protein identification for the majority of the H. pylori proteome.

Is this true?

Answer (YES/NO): YES